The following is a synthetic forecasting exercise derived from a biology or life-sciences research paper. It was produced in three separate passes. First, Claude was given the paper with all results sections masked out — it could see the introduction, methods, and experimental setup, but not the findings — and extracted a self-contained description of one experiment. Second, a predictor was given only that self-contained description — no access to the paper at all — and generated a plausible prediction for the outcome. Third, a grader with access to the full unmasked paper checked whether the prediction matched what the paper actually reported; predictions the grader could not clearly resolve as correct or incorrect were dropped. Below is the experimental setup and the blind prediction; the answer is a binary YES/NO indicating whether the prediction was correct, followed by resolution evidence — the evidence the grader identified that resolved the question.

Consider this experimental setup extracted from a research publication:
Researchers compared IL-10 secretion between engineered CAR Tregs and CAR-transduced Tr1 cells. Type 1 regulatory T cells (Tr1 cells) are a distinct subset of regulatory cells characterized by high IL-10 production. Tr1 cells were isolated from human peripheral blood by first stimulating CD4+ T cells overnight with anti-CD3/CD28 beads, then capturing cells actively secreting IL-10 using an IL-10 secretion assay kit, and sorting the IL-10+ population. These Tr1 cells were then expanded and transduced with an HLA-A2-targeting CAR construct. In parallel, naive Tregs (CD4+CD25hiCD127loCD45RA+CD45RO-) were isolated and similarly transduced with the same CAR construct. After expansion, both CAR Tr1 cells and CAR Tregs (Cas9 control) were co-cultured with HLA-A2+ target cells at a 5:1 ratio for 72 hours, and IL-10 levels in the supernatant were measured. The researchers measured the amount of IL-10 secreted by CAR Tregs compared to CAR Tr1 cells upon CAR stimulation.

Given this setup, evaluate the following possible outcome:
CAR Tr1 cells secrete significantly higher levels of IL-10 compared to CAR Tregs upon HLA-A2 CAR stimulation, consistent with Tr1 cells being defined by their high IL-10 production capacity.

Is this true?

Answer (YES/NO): NO